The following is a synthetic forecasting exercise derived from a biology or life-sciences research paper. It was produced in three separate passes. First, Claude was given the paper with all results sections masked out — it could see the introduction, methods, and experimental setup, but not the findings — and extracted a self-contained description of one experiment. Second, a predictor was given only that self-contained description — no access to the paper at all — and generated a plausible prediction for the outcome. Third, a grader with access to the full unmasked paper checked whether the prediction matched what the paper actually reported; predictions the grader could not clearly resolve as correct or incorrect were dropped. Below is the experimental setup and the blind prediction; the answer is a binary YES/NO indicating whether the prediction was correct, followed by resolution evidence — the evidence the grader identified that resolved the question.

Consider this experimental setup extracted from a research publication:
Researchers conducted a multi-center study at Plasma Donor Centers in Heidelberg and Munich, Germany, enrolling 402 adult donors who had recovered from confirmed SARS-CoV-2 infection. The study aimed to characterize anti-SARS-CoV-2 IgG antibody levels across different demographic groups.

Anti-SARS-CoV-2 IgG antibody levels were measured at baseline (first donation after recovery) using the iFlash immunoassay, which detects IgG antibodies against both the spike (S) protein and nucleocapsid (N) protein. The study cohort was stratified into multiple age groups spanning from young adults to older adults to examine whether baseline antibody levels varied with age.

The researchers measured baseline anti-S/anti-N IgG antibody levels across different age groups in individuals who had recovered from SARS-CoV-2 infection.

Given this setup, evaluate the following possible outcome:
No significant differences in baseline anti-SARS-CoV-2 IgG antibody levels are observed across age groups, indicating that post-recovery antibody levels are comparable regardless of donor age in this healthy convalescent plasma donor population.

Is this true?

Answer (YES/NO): NO